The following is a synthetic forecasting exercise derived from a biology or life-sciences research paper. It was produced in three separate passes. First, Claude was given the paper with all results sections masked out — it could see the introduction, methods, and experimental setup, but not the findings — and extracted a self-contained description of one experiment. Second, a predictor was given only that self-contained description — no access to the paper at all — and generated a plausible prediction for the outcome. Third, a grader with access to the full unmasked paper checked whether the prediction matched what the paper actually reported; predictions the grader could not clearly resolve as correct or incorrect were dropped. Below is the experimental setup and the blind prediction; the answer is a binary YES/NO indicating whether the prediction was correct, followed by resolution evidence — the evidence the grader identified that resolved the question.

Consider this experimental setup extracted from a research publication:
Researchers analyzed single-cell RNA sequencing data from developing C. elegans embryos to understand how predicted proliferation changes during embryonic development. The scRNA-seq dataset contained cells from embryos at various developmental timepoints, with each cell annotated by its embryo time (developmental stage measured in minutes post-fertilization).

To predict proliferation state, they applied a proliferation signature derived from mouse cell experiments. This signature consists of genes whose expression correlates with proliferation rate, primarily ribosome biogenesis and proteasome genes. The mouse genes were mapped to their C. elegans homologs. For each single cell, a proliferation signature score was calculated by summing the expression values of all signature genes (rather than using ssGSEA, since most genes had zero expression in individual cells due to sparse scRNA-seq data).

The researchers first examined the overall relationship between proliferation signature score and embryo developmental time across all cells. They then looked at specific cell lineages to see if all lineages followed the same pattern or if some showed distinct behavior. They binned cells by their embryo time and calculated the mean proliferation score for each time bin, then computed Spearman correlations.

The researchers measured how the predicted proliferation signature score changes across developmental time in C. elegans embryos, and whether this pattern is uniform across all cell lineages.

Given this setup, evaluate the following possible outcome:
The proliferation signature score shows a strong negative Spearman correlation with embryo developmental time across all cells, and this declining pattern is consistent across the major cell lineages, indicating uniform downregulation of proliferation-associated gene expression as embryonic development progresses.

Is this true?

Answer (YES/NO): NO